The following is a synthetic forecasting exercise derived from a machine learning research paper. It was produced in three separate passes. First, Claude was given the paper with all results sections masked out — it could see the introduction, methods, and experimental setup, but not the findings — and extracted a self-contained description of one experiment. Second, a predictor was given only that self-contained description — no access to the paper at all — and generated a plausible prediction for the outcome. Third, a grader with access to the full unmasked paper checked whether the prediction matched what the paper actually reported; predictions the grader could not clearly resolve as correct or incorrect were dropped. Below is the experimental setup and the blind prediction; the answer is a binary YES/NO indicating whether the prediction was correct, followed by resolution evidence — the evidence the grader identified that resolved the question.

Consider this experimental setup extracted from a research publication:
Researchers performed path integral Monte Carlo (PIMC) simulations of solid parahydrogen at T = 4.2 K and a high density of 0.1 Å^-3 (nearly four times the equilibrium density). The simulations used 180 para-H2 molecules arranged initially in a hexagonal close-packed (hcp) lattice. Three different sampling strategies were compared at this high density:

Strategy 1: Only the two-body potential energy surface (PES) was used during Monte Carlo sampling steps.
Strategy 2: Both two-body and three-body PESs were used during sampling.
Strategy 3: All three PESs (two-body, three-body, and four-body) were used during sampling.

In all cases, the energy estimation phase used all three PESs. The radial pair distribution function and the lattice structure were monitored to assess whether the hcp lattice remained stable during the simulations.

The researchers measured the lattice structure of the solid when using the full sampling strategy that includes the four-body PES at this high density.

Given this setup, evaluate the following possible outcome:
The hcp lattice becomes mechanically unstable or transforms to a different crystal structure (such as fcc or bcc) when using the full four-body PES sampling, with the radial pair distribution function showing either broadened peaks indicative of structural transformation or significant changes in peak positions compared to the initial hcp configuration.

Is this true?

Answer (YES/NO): NO